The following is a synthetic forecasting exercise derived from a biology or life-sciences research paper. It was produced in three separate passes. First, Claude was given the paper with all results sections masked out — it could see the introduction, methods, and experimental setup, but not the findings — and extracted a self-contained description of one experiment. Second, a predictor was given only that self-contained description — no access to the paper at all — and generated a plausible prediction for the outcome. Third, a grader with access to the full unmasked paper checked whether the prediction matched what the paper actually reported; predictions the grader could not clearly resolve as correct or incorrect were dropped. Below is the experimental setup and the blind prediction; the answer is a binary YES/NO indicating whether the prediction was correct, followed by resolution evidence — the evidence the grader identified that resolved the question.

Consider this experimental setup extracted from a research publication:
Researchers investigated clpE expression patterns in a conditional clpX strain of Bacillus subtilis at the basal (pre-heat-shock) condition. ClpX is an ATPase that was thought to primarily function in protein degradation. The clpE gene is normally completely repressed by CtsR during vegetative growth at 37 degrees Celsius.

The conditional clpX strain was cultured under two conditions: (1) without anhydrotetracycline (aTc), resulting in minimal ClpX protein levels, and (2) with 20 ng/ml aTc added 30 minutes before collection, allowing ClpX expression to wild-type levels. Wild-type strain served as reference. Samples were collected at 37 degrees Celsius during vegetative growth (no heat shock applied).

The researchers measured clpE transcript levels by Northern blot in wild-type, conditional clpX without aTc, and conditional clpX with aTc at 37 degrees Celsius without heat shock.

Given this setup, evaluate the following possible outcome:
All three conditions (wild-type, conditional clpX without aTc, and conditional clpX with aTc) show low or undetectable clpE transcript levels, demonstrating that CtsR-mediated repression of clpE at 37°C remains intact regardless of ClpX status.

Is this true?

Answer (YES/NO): YES